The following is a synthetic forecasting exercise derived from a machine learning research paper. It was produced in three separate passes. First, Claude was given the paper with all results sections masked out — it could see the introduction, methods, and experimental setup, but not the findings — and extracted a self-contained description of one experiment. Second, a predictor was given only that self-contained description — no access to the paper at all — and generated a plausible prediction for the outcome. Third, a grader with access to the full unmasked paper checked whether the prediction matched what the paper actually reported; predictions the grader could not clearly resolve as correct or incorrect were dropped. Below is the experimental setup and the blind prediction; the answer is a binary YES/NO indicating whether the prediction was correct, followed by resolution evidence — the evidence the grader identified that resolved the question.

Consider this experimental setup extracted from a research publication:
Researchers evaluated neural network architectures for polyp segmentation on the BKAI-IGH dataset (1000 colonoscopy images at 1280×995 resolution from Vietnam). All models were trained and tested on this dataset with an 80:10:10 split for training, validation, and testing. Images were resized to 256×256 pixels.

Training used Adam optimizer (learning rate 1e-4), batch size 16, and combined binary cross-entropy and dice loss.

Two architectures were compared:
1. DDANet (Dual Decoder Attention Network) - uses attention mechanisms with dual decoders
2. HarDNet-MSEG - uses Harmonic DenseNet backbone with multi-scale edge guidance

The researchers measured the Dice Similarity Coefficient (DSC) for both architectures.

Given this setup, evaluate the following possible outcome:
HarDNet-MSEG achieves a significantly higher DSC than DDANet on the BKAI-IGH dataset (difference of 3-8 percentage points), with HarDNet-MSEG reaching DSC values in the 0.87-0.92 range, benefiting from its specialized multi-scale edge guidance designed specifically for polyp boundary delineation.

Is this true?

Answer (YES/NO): NO